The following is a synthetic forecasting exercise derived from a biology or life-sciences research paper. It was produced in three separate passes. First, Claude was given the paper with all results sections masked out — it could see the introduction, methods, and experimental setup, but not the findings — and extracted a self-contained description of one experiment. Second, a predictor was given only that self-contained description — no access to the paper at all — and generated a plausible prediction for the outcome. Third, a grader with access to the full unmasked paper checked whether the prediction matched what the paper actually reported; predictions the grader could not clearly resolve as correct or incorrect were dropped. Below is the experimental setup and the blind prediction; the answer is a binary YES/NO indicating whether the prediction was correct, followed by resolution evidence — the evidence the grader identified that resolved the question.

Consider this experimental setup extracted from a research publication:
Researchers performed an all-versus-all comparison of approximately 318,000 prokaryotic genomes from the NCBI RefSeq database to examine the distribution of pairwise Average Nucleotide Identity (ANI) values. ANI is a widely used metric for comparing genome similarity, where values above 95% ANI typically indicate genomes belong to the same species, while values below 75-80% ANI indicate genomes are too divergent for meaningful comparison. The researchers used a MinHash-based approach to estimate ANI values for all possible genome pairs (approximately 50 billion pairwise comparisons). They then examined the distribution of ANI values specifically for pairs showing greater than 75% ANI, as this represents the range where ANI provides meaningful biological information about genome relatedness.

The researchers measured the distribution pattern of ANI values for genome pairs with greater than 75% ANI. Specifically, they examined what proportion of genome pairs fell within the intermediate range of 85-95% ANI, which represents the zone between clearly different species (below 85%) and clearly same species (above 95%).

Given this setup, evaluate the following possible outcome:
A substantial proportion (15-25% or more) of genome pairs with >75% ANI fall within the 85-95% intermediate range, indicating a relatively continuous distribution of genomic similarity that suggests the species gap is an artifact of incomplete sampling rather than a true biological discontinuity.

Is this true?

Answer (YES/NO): NO